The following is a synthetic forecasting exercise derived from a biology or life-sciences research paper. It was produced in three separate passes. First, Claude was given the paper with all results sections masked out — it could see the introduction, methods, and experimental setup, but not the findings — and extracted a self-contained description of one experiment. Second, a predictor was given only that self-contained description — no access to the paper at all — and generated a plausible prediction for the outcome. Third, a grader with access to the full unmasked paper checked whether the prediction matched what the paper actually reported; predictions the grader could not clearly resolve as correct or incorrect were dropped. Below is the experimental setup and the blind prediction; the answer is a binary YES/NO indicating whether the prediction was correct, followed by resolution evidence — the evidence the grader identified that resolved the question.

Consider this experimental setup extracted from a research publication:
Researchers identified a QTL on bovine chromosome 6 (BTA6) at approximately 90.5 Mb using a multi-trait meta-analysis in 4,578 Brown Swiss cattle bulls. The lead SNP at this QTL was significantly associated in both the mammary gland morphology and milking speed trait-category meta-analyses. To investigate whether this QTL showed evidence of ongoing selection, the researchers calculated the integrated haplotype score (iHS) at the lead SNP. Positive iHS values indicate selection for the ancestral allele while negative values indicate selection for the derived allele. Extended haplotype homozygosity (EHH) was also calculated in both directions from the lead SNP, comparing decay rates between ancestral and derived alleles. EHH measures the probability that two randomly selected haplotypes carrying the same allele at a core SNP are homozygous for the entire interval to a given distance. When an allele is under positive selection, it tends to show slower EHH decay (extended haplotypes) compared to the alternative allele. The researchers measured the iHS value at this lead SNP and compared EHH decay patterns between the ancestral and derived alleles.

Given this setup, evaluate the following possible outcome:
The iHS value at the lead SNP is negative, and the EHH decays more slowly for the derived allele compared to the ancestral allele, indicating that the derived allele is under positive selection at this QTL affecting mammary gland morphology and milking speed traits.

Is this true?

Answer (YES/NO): NO